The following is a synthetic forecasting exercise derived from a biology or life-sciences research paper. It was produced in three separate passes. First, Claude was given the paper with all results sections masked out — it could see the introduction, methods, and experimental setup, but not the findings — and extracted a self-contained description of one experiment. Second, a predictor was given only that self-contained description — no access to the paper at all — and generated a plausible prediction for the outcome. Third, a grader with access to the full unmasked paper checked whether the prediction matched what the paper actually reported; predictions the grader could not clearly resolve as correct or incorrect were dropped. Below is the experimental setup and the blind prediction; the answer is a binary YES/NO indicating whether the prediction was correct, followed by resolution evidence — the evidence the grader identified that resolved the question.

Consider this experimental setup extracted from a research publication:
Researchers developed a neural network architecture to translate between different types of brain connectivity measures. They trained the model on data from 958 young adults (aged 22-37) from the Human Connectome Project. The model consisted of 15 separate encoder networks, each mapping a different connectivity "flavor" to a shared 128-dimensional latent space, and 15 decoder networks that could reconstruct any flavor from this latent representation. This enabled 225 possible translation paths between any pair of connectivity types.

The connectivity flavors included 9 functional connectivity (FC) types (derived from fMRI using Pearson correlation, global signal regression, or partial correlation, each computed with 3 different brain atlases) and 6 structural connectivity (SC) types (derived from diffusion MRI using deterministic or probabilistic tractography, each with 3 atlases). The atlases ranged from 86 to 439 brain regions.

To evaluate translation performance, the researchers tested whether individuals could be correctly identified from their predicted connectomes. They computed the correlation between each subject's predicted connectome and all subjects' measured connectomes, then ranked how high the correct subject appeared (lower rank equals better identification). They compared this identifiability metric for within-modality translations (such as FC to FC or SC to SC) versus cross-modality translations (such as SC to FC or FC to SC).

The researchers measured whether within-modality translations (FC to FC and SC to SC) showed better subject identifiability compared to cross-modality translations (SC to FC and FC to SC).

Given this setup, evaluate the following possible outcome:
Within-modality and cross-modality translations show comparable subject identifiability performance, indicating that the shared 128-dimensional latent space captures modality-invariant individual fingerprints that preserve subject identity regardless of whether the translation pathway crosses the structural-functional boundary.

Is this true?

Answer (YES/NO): NO